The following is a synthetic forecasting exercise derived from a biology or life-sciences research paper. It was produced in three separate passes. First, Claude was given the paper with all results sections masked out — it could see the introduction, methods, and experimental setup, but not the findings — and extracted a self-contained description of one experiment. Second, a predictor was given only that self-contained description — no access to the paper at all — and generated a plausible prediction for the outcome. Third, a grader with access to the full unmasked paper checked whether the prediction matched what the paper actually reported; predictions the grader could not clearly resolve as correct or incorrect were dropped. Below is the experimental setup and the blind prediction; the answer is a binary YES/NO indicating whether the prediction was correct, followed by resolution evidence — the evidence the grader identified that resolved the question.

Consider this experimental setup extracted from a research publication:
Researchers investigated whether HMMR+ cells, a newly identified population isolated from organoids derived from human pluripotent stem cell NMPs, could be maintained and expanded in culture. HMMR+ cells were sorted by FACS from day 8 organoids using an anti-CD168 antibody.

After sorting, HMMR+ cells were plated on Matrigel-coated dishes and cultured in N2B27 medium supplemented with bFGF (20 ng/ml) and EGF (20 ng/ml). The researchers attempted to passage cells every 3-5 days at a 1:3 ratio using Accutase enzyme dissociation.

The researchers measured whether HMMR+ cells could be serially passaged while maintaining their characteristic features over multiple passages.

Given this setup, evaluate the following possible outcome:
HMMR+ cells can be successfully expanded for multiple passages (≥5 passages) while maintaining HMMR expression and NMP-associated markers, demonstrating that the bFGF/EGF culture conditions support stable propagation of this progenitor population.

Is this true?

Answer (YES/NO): NO